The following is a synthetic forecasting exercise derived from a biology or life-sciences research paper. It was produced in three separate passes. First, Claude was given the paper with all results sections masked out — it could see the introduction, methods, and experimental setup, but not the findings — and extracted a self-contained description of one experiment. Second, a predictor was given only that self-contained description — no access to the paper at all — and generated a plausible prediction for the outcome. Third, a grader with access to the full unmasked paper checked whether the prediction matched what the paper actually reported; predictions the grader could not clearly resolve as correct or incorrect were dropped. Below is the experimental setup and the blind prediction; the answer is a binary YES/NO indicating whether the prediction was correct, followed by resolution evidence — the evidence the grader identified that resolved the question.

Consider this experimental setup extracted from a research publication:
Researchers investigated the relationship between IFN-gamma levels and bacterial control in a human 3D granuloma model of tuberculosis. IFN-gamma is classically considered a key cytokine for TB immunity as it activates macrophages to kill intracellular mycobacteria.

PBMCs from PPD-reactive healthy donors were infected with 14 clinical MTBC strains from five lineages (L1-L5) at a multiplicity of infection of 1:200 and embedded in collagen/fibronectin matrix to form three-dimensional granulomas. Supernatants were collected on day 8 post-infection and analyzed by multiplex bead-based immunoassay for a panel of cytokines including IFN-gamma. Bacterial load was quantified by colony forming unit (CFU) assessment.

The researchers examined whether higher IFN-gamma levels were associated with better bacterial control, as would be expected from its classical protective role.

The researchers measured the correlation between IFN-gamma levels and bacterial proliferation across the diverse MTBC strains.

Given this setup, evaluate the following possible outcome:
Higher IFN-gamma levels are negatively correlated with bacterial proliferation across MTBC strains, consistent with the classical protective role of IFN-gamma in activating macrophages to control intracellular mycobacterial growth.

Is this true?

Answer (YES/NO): NO